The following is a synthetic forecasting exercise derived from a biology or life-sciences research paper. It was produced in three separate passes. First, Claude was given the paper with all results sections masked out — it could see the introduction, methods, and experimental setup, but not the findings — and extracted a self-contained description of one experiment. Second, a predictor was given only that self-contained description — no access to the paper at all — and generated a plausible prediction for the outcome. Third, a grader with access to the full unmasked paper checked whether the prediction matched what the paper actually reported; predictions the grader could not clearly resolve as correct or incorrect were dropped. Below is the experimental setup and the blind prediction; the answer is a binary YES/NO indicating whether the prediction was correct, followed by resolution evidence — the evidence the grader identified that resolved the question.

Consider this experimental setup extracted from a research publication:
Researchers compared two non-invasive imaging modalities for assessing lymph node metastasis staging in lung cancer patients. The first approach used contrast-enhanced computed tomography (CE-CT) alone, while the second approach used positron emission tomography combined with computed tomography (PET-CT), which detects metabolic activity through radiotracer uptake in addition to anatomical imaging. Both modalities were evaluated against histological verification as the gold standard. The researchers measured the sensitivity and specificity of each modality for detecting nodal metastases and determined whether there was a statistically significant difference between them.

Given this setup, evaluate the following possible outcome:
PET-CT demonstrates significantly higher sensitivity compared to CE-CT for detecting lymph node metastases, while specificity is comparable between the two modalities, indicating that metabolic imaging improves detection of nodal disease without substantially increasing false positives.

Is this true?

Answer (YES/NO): NO